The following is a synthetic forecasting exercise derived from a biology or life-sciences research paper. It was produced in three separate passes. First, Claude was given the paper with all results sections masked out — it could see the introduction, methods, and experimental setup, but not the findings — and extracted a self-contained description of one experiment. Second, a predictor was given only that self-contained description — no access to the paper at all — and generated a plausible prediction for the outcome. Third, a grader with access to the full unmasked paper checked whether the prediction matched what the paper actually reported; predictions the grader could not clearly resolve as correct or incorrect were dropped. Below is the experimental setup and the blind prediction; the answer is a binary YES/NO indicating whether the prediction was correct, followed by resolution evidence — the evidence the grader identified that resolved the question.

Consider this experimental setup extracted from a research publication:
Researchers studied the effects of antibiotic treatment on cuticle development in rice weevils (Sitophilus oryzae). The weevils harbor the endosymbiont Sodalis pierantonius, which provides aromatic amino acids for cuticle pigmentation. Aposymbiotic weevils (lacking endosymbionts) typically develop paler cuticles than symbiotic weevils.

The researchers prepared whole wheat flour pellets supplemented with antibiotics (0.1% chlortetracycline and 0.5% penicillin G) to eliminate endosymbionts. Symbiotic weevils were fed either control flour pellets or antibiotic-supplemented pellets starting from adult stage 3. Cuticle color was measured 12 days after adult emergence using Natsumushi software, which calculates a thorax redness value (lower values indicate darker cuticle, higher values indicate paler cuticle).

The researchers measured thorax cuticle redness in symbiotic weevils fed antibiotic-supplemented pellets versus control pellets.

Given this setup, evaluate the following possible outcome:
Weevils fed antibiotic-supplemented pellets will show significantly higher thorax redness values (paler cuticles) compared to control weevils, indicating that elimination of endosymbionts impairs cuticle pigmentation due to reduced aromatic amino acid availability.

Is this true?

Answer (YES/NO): NO